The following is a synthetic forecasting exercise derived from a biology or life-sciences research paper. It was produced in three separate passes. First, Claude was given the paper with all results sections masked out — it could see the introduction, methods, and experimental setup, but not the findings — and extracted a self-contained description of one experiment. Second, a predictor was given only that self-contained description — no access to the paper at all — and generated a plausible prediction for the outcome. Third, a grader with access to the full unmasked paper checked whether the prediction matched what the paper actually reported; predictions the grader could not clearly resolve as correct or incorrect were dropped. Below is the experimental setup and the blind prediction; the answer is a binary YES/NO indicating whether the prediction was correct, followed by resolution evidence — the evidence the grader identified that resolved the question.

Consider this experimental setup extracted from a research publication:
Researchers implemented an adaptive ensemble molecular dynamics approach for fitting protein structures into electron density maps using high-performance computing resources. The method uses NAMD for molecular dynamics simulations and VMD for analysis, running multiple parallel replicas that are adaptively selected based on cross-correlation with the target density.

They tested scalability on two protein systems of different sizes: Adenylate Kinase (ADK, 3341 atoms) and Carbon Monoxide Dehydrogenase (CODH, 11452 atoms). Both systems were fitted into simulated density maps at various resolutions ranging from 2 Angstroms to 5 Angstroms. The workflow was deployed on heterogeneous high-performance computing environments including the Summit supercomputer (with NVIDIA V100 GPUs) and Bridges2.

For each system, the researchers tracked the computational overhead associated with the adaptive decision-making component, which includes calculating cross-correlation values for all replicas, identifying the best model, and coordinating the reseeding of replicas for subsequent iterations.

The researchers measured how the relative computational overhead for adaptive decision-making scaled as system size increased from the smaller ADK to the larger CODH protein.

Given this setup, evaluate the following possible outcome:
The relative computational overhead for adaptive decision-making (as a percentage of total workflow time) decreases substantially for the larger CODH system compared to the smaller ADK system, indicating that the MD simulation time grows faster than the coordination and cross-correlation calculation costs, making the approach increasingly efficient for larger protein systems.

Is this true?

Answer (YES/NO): NO